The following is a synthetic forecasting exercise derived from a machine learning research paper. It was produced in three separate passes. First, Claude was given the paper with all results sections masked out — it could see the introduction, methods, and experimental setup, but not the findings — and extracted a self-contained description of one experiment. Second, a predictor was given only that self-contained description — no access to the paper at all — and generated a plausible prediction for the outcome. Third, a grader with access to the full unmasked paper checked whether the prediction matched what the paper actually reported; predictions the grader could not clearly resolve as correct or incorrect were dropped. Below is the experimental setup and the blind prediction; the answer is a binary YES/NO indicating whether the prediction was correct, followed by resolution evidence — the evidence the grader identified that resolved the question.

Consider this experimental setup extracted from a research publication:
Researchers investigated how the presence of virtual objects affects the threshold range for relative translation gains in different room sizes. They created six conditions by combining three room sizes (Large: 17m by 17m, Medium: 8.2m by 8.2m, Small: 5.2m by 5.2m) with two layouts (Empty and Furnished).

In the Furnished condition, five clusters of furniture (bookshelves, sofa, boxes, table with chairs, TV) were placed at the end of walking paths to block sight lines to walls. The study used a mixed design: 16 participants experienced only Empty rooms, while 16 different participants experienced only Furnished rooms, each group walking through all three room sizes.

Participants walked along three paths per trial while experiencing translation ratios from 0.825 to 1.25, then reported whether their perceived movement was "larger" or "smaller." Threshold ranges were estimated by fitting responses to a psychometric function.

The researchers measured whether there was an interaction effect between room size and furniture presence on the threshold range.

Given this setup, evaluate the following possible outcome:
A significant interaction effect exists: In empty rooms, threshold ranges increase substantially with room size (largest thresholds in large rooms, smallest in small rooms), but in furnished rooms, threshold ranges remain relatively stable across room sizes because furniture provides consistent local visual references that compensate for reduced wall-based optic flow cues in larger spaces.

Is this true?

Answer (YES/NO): NO